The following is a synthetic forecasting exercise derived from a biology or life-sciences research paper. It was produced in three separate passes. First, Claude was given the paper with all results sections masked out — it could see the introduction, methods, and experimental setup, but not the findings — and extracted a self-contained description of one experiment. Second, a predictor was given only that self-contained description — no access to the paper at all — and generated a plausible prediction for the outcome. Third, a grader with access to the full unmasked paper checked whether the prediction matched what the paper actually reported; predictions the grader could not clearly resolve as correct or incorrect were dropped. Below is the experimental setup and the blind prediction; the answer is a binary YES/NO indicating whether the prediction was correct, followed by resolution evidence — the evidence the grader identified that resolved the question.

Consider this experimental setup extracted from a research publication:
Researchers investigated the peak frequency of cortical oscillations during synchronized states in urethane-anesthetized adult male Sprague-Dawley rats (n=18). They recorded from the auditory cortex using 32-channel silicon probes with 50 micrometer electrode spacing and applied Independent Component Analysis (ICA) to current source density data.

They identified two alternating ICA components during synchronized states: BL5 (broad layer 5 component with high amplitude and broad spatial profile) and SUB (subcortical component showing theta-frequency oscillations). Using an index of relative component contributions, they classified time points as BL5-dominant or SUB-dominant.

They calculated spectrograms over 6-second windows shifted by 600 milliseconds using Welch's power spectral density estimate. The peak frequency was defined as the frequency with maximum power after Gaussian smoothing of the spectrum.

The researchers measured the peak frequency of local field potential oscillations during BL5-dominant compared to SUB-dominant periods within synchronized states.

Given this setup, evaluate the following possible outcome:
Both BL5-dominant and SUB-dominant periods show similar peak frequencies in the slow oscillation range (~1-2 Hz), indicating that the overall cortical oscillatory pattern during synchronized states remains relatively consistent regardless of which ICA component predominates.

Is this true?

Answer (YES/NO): NO